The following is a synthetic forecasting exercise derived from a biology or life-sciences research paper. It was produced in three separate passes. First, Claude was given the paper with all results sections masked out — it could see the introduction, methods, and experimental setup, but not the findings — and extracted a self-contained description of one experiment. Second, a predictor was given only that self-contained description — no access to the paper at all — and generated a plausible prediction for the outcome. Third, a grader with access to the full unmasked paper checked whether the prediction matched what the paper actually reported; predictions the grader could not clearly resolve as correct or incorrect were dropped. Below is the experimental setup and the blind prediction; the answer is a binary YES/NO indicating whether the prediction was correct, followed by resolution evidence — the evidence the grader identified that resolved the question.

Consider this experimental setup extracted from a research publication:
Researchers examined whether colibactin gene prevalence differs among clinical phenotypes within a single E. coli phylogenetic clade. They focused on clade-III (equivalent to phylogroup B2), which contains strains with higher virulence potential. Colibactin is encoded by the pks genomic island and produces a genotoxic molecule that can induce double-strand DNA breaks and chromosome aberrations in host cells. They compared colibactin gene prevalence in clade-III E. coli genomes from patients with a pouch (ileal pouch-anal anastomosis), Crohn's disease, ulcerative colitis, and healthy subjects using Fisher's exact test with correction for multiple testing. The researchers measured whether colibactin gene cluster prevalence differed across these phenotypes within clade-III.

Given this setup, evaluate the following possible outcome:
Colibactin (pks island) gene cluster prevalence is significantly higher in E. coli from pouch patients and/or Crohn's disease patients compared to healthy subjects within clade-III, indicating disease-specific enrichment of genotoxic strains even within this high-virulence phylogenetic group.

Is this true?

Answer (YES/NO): NO